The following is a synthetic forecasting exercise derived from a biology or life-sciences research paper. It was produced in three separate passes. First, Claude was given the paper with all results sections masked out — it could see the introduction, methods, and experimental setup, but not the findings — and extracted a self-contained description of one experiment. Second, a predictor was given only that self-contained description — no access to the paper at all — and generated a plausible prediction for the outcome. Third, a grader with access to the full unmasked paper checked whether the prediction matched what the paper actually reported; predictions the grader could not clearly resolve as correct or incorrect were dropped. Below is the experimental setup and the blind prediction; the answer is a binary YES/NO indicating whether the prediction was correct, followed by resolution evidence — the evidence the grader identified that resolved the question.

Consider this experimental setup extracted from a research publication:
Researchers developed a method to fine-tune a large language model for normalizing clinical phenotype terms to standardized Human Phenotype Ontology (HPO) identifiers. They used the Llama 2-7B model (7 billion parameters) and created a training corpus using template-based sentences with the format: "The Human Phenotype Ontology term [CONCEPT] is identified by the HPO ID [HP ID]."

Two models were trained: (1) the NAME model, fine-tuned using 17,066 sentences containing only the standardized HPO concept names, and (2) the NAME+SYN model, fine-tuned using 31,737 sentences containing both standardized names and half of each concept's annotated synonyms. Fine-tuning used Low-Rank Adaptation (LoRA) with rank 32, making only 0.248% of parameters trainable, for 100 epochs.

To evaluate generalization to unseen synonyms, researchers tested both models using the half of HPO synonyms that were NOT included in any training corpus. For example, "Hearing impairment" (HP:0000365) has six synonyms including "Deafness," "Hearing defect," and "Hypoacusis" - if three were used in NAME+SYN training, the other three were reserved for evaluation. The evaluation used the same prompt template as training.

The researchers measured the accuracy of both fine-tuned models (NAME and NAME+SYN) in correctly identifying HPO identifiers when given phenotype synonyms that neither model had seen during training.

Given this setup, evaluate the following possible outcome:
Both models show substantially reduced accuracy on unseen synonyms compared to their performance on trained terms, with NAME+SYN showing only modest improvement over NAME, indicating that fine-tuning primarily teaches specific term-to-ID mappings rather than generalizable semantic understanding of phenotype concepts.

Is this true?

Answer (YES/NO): NO